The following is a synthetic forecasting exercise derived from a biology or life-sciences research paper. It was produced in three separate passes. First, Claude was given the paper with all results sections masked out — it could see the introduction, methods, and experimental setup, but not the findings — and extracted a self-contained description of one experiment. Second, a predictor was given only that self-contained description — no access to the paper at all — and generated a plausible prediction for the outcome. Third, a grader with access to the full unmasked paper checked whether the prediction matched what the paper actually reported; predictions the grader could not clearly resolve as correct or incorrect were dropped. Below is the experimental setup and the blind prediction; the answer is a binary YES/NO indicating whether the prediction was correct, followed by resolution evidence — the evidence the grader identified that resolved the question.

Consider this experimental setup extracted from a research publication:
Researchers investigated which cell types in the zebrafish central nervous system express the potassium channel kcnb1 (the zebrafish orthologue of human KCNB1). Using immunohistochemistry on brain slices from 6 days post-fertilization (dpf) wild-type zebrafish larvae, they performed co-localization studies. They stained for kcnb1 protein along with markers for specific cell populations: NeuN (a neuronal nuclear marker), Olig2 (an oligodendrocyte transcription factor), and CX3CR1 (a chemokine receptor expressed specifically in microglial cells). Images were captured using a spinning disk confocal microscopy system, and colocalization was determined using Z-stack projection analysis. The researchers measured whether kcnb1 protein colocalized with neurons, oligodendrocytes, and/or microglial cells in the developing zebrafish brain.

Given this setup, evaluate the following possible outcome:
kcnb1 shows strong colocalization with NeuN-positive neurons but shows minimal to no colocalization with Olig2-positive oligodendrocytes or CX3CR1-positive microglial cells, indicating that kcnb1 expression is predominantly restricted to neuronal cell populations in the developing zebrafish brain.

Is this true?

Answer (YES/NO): NO